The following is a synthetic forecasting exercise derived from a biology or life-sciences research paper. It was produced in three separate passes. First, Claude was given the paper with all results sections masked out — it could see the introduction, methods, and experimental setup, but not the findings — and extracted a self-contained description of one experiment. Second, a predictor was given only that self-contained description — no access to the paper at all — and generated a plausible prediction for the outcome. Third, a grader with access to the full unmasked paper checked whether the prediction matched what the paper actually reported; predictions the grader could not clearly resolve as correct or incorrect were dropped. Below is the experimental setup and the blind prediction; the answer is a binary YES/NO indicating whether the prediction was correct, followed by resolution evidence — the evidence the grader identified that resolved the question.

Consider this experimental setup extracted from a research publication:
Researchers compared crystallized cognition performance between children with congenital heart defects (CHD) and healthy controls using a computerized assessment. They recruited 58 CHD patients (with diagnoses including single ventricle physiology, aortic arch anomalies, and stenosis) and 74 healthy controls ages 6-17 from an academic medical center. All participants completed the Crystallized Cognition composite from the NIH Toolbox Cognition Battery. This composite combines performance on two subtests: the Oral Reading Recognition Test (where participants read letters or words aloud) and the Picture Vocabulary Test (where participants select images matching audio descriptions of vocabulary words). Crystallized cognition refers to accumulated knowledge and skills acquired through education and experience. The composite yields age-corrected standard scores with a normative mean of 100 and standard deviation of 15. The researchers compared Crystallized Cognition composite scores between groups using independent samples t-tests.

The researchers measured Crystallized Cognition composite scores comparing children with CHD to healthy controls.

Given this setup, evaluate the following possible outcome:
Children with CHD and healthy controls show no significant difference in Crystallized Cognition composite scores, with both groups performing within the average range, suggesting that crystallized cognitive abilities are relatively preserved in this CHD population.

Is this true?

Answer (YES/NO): NO